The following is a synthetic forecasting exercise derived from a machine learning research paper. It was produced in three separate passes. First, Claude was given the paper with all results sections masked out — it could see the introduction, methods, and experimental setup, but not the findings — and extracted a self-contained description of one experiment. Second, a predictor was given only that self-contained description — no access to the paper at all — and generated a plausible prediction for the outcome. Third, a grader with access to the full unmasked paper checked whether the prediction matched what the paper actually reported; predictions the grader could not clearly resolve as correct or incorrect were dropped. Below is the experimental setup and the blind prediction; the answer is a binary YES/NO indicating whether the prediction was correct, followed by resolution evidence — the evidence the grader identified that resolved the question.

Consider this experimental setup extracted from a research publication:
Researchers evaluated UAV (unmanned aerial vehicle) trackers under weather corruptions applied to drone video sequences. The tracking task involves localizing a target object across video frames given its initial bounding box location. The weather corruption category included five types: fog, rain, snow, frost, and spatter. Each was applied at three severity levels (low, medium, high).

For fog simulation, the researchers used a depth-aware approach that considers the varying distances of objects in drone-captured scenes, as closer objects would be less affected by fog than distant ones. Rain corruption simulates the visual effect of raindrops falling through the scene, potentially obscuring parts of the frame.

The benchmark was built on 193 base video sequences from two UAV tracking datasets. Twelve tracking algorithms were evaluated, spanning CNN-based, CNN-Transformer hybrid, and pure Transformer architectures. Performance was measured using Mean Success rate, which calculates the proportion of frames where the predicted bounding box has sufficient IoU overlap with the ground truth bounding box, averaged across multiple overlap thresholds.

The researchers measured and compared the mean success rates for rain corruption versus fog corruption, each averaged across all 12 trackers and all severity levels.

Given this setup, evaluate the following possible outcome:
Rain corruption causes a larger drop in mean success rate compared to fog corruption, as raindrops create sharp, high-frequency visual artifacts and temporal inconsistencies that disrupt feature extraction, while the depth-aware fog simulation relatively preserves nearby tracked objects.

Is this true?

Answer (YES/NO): NO